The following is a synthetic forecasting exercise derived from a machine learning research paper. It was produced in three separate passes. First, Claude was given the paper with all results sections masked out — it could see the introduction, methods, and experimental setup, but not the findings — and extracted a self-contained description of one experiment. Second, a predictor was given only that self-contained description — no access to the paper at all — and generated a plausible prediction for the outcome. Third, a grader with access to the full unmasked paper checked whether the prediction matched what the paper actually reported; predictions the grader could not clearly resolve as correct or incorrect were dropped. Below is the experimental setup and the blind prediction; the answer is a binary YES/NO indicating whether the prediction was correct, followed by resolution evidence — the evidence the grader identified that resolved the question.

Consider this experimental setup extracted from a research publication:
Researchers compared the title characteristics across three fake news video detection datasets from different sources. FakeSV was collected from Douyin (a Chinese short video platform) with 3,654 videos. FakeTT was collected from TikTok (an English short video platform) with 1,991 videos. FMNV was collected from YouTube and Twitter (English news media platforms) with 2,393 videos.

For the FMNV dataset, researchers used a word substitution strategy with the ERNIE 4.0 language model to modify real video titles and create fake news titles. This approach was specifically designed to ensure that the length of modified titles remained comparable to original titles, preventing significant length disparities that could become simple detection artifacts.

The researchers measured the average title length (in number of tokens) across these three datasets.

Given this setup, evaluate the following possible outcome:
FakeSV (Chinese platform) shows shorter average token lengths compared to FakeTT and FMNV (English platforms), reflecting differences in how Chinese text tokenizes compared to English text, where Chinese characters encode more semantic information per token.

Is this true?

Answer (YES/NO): NO